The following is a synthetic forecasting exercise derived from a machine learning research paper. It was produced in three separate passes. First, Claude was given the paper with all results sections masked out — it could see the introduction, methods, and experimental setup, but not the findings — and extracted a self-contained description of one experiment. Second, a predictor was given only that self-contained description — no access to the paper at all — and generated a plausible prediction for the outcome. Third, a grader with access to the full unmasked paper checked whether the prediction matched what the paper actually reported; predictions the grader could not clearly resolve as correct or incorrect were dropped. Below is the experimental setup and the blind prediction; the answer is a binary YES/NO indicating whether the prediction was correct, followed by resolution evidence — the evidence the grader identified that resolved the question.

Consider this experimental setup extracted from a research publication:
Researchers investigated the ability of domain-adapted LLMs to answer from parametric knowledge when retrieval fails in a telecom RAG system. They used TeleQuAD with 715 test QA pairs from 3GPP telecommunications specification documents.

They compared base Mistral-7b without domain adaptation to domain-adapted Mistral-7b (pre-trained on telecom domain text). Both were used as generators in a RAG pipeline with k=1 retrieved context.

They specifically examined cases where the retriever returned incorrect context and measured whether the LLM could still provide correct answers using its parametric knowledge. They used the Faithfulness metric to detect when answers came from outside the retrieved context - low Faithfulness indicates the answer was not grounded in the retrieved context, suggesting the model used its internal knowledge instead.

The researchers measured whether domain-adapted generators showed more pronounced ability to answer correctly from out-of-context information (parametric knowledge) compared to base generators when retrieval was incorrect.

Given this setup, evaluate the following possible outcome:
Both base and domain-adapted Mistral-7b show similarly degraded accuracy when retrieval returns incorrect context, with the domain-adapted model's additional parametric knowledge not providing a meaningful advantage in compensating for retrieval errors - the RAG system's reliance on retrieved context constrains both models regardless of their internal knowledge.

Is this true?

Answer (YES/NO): NO